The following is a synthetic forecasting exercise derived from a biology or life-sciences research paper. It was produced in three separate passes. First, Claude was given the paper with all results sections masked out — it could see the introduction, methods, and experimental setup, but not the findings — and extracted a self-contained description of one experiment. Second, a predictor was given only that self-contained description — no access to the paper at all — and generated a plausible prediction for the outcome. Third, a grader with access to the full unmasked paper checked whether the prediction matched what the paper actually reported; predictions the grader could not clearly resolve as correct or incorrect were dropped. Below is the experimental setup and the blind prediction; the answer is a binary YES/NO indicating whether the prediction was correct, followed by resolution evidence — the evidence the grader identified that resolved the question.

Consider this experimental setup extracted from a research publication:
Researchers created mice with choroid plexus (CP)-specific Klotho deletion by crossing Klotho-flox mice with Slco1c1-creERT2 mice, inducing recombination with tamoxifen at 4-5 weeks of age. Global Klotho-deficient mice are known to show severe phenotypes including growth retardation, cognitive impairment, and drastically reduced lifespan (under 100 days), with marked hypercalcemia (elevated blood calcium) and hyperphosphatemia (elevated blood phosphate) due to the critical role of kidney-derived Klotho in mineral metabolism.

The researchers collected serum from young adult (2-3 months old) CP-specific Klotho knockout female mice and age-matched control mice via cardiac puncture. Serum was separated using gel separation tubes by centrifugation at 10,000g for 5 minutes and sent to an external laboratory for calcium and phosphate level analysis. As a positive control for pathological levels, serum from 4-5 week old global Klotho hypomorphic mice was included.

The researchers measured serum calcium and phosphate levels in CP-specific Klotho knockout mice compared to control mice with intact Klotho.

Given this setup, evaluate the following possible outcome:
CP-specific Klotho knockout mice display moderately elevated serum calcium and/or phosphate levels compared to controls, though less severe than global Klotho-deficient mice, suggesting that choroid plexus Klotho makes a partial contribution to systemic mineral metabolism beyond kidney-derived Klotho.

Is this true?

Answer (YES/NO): NO